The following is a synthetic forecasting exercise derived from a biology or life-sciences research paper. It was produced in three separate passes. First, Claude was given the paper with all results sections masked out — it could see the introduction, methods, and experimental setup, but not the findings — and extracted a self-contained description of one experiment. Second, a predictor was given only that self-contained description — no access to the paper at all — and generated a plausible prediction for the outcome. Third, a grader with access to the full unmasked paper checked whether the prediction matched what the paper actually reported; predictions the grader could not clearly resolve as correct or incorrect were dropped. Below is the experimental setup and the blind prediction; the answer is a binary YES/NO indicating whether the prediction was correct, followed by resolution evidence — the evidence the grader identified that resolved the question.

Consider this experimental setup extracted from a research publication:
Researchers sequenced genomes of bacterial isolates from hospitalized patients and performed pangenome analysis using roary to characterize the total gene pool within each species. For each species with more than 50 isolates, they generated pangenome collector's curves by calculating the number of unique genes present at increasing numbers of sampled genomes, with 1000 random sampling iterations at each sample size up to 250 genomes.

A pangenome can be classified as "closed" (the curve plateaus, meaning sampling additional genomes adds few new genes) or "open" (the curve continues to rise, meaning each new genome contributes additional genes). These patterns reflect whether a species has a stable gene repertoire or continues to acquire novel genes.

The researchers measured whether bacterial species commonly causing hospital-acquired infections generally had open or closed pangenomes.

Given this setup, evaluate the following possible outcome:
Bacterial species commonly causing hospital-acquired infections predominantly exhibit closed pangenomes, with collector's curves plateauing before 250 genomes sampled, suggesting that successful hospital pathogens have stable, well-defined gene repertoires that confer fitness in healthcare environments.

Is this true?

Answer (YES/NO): NO